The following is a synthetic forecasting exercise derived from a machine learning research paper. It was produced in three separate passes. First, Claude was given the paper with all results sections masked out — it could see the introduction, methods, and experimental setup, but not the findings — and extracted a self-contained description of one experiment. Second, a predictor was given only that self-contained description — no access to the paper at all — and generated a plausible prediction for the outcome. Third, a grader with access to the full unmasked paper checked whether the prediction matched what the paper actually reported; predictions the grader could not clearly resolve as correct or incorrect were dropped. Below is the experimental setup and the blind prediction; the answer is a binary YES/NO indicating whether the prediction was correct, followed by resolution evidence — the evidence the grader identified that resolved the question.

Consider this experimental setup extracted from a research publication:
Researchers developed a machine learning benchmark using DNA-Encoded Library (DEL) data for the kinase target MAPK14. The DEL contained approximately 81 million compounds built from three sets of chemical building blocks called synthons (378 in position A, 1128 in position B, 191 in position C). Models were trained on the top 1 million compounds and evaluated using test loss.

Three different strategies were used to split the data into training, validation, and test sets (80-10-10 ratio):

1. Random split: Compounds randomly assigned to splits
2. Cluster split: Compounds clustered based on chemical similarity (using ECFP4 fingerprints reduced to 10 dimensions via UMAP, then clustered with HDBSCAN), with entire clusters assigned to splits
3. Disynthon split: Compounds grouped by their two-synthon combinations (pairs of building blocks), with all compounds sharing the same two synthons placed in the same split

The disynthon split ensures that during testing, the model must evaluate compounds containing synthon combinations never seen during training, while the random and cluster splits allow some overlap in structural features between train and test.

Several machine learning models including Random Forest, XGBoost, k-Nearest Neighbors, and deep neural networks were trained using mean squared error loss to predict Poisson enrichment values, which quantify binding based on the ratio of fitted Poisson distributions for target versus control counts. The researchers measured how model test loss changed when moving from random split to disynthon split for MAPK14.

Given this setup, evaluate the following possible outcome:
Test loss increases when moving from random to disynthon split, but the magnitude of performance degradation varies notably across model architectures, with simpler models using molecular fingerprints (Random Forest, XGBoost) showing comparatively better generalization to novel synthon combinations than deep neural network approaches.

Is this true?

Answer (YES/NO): NO